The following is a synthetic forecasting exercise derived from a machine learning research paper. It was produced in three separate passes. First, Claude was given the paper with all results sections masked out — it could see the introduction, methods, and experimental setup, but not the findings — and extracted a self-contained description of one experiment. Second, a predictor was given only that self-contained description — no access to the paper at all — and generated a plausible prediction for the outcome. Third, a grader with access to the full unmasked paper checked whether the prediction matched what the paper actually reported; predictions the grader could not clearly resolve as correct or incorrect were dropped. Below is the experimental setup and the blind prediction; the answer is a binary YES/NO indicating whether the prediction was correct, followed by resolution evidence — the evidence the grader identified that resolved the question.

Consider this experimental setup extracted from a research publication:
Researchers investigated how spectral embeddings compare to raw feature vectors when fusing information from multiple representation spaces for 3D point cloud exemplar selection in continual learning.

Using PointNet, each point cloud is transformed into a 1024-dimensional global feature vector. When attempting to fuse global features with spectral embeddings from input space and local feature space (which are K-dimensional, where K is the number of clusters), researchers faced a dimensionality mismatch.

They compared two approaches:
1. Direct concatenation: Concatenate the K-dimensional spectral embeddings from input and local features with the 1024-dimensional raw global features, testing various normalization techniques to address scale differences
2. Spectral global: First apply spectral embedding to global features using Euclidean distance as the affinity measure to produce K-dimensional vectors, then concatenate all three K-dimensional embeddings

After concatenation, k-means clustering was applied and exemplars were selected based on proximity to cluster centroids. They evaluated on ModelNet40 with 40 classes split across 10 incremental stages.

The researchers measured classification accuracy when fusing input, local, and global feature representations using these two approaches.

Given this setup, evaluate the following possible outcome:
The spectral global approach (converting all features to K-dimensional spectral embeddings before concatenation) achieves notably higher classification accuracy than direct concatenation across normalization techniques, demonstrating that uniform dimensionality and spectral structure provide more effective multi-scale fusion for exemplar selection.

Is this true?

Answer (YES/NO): YES